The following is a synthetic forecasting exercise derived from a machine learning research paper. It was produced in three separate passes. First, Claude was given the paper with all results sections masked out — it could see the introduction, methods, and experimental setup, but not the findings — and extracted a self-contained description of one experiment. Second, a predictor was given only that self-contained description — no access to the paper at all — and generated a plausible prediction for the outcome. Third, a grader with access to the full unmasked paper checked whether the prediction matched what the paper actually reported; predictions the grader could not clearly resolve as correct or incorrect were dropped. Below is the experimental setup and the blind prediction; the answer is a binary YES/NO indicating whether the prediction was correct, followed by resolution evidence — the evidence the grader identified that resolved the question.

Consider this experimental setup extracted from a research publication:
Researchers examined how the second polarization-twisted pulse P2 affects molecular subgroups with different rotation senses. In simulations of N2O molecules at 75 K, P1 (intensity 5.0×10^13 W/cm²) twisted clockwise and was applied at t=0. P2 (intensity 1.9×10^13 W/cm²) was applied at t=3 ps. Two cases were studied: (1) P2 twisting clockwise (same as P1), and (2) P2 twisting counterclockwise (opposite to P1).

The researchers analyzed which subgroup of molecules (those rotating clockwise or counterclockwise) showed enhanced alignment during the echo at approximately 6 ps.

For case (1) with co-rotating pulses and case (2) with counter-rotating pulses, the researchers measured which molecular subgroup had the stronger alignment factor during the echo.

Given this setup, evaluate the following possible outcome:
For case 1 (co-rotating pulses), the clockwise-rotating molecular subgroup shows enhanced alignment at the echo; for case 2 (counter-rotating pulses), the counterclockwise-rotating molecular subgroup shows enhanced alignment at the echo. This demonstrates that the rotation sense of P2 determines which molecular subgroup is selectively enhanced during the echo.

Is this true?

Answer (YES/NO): YES